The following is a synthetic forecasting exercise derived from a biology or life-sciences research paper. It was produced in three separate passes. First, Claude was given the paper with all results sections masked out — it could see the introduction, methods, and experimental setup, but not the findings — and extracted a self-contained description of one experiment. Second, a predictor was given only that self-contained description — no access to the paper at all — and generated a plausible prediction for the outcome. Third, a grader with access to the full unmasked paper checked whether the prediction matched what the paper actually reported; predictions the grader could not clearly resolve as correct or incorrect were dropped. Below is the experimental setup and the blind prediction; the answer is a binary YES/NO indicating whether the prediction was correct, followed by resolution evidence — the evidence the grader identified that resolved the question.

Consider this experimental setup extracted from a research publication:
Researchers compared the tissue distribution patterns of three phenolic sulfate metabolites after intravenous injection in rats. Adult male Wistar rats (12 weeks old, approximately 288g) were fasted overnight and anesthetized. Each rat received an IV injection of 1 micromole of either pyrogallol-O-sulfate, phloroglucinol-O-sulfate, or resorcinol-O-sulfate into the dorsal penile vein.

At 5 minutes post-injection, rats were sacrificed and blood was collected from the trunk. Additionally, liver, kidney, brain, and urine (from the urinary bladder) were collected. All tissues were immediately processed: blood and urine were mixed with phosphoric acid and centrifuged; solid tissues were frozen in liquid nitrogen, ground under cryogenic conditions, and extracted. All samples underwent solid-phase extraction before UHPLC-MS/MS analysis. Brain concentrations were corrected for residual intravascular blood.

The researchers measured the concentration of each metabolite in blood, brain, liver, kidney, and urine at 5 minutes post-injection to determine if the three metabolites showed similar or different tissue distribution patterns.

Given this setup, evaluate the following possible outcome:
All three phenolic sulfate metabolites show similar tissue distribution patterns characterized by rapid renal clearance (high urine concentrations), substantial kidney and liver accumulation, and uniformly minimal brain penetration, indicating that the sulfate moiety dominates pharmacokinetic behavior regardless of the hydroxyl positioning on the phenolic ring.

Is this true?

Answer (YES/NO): NO